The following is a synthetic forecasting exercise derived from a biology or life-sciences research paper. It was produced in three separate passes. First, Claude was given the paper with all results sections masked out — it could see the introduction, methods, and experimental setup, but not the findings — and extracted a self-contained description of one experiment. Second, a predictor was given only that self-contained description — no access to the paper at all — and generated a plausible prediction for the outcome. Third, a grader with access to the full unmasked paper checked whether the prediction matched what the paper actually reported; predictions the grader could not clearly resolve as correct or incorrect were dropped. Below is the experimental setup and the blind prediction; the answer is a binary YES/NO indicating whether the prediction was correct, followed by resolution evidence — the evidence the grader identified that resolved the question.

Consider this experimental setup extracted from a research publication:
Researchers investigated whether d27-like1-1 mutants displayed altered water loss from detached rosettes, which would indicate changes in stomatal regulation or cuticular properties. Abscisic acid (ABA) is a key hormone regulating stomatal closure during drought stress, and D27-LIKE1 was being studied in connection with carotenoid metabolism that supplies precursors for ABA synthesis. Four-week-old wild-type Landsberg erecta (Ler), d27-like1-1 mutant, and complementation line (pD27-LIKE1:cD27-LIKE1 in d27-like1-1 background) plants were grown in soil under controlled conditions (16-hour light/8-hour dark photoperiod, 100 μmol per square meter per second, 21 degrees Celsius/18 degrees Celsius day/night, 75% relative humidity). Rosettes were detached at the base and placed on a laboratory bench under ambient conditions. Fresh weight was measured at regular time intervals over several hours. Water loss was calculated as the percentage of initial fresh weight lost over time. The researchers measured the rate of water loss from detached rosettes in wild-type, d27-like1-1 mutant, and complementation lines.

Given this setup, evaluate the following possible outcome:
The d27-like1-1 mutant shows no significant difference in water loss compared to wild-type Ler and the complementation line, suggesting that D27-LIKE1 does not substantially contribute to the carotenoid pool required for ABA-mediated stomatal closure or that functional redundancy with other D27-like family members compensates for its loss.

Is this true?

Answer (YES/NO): YES